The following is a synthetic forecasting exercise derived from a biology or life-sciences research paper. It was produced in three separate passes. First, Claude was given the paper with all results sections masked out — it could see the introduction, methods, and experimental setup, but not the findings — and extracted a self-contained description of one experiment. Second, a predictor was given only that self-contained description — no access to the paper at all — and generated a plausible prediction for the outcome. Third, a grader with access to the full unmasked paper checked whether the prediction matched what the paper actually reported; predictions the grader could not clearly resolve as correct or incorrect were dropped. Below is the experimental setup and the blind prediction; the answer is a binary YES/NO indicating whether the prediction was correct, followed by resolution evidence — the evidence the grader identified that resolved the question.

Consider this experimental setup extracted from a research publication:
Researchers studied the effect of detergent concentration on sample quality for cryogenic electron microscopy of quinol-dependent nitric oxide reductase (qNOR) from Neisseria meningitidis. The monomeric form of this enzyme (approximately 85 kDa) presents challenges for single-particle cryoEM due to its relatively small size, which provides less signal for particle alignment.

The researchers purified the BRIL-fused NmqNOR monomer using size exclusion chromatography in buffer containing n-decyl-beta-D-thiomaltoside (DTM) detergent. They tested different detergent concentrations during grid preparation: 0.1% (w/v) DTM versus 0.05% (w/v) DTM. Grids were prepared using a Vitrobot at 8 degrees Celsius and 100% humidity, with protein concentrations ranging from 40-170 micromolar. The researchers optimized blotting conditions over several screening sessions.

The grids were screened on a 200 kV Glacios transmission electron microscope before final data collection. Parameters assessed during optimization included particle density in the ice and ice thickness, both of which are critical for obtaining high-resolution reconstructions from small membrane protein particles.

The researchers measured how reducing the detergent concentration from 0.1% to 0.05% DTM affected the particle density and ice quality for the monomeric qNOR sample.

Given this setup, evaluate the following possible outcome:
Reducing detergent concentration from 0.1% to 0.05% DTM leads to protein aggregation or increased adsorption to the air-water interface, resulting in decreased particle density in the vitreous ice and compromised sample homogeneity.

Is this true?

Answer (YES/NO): NO